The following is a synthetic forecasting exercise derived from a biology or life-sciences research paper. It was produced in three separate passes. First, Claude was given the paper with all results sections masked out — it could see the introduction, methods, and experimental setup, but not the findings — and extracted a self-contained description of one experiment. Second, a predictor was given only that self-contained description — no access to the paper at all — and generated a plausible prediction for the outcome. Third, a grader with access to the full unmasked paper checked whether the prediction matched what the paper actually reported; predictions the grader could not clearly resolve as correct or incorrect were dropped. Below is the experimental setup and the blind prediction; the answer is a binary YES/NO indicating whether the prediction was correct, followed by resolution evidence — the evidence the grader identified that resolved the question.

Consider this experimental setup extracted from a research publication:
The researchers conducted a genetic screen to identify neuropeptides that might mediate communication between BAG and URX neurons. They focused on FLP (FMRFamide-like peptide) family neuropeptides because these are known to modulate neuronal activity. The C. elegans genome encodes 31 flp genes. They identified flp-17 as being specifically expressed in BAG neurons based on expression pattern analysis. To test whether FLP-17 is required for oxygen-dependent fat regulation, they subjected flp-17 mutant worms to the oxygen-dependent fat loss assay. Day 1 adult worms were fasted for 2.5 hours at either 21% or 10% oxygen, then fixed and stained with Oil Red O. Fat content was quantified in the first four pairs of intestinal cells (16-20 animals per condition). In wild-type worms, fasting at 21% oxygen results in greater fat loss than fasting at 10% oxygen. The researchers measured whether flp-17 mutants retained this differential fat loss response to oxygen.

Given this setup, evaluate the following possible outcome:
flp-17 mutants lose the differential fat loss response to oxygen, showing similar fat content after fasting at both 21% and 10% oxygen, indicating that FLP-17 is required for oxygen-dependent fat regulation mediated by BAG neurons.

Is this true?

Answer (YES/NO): YES